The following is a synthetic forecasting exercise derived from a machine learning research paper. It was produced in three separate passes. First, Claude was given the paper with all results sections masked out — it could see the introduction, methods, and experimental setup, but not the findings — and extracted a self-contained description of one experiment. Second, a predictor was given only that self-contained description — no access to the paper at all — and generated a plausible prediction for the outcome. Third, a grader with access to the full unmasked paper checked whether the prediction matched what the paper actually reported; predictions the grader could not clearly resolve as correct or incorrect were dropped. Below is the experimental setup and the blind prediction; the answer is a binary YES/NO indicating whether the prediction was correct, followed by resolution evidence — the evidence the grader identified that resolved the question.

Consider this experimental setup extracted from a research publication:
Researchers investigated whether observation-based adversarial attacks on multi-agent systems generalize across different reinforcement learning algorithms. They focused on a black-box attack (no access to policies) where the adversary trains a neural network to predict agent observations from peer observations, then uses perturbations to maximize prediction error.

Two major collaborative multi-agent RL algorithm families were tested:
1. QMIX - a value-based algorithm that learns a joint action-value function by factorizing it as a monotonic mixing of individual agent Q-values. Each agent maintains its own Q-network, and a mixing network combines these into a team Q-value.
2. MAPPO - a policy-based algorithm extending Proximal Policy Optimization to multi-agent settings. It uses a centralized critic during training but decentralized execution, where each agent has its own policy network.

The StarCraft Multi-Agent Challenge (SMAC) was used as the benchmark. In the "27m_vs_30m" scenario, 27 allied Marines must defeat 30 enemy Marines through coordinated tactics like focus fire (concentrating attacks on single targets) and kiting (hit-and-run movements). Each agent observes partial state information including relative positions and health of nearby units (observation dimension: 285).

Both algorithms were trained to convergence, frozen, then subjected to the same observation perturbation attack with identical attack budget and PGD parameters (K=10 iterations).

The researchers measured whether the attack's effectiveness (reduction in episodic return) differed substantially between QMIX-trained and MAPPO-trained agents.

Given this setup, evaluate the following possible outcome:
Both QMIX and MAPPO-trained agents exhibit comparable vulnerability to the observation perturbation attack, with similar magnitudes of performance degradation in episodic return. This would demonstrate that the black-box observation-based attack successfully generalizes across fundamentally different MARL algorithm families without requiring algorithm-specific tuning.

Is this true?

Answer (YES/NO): NO